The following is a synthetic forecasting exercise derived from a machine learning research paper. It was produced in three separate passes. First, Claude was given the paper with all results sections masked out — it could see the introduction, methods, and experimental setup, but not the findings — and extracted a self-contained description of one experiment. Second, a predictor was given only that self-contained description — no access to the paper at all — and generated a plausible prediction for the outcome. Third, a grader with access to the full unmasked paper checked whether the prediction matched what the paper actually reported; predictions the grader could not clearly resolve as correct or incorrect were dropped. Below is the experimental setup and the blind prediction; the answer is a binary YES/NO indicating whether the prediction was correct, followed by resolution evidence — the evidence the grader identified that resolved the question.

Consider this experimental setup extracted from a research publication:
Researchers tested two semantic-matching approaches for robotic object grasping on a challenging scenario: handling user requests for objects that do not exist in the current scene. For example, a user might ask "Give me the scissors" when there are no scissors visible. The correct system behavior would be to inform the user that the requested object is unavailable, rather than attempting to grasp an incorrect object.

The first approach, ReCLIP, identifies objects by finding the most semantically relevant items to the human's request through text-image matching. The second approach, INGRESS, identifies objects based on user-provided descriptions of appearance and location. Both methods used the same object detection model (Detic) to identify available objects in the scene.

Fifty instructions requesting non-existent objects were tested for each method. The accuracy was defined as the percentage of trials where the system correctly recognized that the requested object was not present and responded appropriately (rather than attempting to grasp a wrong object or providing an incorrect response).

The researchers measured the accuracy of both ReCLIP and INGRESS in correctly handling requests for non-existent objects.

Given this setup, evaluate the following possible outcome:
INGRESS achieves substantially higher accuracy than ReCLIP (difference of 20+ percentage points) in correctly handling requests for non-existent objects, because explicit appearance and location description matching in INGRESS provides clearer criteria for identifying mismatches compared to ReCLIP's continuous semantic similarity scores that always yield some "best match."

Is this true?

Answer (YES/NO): NO